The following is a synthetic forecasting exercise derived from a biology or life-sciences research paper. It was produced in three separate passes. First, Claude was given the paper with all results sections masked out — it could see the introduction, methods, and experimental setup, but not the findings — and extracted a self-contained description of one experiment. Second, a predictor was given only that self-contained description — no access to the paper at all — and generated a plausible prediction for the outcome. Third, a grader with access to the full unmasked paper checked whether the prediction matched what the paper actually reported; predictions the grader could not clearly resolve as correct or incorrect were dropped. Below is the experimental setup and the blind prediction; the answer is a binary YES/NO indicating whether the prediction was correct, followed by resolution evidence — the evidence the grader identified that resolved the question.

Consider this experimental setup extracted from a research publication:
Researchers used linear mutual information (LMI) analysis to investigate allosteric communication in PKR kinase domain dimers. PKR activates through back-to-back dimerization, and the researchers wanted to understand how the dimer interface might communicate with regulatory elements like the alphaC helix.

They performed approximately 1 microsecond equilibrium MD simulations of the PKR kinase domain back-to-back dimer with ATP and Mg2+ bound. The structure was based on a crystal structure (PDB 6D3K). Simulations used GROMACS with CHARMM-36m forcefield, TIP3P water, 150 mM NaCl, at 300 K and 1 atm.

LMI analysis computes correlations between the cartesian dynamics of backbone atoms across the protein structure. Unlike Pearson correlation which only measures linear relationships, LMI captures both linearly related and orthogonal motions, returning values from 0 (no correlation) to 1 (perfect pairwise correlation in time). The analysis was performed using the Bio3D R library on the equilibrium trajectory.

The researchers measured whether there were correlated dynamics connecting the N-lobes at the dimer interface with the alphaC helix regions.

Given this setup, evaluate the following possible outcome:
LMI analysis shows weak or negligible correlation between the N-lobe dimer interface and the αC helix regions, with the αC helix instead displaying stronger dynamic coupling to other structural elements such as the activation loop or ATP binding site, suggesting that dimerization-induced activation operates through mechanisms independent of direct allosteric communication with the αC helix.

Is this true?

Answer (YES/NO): NO